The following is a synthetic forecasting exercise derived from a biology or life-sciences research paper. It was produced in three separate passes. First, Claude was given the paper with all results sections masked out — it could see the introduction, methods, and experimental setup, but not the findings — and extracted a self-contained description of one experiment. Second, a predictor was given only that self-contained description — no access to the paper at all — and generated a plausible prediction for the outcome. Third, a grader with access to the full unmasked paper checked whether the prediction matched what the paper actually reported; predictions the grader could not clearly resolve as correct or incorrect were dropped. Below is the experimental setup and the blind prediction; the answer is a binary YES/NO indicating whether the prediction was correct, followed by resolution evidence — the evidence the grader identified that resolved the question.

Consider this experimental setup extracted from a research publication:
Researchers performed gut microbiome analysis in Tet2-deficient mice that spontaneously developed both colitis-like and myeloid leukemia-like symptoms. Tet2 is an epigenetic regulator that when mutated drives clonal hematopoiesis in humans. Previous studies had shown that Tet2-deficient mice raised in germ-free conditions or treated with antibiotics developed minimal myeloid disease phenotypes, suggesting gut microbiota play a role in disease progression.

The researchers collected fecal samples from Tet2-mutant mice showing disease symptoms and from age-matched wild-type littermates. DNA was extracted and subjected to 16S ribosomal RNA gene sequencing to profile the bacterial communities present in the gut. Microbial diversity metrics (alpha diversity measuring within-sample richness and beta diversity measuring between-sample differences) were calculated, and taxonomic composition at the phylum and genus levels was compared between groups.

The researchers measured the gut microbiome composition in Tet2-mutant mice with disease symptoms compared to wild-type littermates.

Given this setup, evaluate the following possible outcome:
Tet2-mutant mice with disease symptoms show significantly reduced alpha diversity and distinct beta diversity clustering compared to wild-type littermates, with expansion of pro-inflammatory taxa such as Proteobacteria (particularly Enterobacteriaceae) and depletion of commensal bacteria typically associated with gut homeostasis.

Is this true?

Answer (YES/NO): NO